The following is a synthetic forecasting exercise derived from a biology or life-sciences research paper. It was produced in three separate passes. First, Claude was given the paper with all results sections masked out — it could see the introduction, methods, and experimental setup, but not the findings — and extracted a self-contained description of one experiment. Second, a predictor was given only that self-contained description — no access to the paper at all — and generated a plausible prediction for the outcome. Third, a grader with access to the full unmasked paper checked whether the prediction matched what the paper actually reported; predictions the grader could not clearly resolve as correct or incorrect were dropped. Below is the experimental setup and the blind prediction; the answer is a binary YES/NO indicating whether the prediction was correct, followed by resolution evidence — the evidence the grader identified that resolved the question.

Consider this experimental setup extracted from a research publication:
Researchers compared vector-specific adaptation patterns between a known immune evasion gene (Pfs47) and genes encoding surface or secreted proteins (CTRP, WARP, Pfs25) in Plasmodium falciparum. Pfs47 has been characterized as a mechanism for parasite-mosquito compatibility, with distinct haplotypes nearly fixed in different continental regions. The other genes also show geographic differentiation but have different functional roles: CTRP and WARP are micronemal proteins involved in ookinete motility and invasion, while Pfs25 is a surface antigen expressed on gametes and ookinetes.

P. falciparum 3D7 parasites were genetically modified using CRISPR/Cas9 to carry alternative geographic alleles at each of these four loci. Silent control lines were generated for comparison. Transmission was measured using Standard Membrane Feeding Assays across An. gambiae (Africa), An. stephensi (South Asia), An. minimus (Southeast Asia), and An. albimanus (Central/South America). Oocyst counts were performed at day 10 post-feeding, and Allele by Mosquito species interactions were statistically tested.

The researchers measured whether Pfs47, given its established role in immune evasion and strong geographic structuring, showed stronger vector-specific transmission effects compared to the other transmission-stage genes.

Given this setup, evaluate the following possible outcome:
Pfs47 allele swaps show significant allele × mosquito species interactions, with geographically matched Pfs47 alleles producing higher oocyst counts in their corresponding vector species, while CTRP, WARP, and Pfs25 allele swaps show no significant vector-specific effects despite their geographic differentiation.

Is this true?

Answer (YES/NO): NO